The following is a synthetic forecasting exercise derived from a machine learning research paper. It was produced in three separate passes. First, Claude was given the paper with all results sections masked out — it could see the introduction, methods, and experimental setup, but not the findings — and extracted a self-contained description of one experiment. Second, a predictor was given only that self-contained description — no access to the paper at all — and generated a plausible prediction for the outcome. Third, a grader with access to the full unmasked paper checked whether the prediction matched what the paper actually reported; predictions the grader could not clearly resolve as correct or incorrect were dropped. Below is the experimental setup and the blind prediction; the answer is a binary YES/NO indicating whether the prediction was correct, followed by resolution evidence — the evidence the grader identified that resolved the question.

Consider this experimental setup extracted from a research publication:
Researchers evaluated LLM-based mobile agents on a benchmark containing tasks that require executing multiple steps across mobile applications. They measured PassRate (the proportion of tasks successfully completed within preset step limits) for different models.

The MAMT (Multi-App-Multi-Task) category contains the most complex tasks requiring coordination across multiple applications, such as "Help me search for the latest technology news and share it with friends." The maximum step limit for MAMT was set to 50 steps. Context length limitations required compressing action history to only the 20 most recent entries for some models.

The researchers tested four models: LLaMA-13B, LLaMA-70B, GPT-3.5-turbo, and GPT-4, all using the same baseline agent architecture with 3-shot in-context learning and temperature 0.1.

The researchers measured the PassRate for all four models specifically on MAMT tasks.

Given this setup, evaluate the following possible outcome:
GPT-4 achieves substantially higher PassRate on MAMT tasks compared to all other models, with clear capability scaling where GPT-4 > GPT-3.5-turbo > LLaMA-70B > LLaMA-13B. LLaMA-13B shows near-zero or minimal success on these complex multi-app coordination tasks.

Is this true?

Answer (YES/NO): YES